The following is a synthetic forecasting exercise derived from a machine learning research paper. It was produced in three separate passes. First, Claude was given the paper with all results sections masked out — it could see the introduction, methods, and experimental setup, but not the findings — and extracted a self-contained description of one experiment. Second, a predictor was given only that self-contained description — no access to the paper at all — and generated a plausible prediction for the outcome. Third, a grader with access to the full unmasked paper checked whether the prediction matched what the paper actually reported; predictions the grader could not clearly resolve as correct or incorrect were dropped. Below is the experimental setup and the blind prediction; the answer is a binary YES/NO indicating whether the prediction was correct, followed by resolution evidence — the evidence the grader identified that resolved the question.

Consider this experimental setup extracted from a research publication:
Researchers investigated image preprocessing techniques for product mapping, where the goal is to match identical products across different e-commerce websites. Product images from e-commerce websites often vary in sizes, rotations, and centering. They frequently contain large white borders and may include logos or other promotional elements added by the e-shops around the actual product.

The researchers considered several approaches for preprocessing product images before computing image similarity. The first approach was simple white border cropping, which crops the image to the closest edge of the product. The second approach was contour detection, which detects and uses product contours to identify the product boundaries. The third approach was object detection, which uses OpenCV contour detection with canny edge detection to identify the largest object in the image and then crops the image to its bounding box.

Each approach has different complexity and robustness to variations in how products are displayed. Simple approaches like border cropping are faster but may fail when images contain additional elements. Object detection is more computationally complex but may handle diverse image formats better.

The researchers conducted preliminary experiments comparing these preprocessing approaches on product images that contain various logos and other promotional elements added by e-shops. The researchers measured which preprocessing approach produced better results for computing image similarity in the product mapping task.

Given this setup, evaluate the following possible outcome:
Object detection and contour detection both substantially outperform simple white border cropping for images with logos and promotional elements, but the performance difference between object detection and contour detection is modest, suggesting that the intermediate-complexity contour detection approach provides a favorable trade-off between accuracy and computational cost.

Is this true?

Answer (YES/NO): NO